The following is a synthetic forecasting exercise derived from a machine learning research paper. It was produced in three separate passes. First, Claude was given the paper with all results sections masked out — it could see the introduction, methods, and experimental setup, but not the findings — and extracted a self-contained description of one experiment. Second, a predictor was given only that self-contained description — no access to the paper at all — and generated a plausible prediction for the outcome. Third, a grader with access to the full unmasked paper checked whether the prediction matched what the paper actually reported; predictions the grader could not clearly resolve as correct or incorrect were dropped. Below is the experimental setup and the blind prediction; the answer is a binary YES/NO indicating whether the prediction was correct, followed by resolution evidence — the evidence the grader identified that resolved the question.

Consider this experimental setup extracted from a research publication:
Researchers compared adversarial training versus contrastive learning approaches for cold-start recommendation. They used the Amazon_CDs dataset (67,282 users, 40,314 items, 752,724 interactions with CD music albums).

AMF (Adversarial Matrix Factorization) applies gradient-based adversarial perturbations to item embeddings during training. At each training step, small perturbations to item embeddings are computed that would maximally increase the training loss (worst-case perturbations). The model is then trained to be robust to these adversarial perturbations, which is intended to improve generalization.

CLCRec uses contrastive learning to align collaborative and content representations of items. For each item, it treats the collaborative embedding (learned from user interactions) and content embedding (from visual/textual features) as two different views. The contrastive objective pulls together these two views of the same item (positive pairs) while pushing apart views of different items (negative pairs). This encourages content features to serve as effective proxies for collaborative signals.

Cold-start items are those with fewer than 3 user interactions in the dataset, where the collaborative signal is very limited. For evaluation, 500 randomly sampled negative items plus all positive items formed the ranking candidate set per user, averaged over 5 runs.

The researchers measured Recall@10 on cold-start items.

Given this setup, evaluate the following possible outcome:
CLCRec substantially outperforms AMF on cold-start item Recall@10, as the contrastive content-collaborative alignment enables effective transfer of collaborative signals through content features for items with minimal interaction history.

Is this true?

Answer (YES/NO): YES